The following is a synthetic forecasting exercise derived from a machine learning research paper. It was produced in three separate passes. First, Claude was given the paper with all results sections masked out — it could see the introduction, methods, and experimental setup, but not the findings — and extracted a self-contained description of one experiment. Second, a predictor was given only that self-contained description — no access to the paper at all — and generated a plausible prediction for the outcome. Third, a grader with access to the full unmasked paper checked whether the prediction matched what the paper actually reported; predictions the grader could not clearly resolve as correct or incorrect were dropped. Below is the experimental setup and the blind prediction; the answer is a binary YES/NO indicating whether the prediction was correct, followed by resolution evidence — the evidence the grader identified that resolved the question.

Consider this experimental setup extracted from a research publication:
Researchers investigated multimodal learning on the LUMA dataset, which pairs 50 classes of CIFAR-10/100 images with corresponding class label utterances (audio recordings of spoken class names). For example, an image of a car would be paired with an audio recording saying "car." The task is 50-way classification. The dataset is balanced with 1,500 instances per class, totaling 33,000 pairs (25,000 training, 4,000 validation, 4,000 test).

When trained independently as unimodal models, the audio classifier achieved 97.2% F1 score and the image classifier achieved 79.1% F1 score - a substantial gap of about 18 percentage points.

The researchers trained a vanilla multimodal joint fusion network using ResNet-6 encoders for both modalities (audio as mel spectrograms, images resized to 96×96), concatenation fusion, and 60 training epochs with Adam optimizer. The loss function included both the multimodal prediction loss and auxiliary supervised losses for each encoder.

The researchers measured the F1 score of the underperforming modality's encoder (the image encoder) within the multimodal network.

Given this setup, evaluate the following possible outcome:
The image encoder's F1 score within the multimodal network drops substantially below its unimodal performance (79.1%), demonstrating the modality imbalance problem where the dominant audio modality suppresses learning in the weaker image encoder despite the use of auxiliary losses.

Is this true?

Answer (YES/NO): YES